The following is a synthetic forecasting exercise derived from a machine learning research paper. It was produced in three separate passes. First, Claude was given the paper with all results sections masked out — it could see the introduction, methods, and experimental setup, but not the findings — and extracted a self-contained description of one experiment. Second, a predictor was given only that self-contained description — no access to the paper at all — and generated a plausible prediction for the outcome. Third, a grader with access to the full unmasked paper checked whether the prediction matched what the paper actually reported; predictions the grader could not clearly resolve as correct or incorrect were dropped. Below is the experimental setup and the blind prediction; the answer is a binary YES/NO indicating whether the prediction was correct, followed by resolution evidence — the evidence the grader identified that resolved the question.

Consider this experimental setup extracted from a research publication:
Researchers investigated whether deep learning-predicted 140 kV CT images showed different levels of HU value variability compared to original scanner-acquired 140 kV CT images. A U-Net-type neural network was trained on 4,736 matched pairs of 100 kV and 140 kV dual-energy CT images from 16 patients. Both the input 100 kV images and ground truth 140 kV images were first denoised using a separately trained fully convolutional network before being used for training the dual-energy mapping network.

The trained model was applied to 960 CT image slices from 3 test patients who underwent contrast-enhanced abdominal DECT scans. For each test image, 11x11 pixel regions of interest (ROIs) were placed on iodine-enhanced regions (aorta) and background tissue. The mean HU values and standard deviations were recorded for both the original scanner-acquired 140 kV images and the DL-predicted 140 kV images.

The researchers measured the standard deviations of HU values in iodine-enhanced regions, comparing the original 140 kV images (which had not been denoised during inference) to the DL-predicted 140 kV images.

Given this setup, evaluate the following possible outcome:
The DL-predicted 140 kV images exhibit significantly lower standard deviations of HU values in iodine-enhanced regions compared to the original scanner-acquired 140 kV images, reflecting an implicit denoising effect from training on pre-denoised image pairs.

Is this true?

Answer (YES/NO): YES